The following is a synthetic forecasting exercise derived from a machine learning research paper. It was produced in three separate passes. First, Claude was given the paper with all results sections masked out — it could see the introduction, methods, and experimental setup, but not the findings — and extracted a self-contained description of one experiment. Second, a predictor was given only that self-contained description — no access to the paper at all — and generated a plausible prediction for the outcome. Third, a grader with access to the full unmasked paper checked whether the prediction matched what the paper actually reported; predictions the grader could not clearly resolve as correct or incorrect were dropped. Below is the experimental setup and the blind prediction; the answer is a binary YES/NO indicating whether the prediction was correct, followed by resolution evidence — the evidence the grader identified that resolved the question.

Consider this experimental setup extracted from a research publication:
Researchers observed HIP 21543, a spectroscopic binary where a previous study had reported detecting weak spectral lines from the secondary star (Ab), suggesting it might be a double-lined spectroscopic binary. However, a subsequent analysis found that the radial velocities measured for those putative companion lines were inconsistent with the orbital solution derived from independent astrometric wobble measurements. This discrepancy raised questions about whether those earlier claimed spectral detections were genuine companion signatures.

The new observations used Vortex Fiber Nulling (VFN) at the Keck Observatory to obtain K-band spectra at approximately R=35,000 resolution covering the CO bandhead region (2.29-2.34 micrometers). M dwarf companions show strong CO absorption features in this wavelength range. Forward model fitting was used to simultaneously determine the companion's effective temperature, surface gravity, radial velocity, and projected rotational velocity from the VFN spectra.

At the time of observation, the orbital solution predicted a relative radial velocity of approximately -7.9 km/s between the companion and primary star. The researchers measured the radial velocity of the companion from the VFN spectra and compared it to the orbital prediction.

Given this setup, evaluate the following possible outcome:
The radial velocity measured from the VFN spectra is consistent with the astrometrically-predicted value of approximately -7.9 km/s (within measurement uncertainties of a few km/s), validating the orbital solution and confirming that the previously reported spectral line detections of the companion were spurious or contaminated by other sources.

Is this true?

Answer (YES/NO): YES